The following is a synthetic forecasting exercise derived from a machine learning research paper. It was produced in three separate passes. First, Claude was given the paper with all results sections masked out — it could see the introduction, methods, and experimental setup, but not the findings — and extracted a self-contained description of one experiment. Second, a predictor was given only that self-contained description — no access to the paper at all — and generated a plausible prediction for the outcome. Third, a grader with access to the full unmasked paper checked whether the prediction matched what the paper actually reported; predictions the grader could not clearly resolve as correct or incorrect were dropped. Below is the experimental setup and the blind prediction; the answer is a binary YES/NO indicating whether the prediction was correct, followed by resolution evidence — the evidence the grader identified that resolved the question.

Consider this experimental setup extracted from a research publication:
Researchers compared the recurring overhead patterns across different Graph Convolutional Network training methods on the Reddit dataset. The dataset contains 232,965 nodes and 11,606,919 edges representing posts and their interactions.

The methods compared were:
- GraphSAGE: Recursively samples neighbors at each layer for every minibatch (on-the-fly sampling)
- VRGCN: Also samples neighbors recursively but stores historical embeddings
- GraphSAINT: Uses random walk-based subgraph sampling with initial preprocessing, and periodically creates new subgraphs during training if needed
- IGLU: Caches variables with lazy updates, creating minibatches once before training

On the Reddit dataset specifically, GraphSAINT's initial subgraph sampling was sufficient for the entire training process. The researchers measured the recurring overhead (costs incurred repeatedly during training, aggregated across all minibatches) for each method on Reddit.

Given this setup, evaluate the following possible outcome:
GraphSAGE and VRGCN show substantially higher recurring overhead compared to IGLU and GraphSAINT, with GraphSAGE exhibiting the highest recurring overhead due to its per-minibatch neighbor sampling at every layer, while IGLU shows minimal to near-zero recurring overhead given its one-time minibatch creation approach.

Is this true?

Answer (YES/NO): YES